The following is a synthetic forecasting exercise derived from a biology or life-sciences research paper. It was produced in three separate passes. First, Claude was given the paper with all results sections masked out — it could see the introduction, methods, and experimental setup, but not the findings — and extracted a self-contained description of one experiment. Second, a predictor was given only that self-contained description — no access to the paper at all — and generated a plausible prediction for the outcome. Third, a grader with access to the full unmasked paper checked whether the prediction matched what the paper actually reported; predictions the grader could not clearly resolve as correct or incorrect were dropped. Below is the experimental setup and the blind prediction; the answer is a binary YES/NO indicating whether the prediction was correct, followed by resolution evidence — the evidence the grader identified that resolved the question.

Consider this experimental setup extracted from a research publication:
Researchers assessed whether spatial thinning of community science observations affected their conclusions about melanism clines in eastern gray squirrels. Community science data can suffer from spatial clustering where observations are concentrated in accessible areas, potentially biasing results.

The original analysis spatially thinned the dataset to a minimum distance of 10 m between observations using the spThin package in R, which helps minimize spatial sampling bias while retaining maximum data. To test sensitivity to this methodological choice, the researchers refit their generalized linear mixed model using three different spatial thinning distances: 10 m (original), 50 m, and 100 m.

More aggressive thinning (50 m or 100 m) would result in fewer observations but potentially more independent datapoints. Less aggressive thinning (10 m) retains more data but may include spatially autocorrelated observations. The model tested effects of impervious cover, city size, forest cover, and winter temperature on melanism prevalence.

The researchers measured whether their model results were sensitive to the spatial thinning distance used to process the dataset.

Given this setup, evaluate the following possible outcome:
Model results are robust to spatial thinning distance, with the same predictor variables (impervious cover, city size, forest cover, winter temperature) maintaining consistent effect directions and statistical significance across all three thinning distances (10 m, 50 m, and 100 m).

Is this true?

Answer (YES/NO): YES